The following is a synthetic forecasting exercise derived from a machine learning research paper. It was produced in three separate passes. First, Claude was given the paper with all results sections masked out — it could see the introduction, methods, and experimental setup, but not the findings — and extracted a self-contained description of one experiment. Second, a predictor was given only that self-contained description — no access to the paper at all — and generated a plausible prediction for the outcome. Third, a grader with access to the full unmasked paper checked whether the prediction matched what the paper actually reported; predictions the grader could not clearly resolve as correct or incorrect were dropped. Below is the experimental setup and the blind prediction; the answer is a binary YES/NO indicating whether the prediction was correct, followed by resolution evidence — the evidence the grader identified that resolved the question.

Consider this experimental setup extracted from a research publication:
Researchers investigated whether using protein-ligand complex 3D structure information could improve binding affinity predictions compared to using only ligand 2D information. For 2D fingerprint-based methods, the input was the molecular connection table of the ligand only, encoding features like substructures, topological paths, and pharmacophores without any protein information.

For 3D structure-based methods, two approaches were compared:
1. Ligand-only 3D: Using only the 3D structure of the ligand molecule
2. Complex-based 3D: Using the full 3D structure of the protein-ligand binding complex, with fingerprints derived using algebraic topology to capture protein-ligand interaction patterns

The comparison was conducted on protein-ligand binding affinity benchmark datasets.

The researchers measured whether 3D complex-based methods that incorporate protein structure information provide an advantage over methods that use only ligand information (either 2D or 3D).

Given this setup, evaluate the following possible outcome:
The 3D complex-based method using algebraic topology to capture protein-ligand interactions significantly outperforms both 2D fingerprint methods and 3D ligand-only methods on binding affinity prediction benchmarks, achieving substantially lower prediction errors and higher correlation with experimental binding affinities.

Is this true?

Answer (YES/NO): YES